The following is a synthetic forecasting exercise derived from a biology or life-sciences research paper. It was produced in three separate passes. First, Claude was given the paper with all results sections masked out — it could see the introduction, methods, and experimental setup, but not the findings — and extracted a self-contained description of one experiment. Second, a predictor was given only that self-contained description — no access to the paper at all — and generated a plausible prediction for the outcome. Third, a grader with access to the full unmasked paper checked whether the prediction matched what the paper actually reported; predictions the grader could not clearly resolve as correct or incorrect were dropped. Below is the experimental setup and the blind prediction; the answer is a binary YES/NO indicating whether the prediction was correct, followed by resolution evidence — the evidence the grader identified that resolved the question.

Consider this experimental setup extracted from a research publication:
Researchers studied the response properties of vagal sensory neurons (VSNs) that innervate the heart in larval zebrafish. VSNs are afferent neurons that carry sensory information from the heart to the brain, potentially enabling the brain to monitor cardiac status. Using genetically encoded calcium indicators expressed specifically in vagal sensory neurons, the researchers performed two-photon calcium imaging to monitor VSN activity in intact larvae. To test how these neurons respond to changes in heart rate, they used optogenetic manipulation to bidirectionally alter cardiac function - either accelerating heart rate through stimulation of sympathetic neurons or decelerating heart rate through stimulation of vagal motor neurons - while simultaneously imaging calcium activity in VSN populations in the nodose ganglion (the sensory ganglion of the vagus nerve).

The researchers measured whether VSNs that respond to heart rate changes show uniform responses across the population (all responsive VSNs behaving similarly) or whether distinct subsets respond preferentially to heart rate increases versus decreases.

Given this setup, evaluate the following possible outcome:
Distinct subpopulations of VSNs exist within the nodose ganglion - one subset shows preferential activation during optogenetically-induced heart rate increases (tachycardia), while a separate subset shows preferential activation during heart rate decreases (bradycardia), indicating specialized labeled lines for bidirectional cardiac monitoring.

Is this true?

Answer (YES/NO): NO